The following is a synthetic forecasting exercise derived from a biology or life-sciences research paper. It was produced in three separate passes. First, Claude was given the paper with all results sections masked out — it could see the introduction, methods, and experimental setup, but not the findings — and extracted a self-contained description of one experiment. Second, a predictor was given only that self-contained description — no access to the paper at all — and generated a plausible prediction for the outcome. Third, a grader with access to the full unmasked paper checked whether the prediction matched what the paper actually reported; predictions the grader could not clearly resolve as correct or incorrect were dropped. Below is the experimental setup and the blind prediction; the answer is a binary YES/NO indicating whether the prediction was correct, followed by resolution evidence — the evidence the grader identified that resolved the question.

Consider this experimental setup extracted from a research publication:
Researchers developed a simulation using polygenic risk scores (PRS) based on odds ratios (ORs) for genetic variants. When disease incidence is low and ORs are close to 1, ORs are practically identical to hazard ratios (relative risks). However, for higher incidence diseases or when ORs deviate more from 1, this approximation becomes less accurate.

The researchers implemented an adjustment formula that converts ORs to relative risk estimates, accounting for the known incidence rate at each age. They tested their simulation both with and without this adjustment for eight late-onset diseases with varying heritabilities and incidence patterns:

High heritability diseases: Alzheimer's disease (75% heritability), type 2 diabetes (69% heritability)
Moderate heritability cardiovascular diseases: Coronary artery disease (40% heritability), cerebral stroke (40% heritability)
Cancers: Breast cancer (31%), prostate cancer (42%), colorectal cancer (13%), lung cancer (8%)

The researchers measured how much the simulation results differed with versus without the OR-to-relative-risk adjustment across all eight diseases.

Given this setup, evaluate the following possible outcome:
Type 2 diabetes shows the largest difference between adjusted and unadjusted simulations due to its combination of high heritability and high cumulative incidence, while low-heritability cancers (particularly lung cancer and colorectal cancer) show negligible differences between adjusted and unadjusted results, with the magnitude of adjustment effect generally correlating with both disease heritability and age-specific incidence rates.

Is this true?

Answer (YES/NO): NO